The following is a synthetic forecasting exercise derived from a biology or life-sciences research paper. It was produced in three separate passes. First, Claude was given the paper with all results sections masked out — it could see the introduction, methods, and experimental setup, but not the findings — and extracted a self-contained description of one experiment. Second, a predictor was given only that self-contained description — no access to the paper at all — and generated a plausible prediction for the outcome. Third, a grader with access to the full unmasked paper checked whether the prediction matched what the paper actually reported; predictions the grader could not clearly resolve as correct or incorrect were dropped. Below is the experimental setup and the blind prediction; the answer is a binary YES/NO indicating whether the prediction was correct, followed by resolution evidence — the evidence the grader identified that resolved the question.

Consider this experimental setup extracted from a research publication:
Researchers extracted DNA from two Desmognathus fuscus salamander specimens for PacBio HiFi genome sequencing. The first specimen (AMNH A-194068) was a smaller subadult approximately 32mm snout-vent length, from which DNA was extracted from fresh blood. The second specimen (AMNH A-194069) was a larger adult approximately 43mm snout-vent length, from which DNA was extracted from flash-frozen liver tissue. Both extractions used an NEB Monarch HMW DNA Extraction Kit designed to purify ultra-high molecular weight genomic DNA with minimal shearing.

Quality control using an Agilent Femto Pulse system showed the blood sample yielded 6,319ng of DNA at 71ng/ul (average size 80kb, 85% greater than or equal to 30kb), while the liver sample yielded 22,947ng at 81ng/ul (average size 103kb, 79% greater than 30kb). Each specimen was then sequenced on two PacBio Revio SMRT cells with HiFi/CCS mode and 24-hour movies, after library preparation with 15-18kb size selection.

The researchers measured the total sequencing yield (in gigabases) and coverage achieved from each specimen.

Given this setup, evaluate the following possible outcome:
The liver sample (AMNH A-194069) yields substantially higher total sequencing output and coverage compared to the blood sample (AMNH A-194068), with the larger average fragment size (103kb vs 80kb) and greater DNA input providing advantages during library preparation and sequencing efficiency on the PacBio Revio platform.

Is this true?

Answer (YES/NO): NO